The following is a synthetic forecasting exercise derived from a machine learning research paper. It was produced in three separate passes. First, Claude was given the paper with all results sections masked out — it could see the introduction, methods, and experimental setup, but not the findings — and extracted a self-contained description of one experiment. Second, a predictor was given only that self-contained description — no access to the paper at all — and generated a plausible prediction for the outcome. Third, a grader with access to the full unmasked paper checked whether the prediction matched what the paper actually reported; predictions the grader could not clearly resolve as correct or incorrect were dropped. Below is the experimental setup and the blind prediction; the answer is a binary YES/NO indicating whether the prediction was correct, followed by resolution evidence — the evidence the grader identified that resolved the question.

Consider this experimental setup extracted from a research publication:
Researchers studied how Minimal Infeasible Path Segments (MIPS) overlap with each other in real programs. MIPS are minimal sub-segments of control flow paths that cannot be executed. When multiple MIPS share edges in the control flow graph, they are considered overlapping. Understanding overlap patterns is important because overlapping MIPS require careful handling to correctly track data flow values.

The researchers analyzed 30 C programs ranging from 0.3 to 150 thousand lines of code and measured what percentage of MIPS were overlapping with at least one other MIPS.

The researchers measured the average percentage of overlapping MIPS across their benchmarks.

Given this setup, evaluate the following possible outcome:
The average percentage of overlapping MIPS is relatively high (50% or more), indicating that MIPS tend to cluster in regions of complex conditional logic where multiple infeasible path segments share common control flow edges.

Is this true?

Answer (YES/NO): YES